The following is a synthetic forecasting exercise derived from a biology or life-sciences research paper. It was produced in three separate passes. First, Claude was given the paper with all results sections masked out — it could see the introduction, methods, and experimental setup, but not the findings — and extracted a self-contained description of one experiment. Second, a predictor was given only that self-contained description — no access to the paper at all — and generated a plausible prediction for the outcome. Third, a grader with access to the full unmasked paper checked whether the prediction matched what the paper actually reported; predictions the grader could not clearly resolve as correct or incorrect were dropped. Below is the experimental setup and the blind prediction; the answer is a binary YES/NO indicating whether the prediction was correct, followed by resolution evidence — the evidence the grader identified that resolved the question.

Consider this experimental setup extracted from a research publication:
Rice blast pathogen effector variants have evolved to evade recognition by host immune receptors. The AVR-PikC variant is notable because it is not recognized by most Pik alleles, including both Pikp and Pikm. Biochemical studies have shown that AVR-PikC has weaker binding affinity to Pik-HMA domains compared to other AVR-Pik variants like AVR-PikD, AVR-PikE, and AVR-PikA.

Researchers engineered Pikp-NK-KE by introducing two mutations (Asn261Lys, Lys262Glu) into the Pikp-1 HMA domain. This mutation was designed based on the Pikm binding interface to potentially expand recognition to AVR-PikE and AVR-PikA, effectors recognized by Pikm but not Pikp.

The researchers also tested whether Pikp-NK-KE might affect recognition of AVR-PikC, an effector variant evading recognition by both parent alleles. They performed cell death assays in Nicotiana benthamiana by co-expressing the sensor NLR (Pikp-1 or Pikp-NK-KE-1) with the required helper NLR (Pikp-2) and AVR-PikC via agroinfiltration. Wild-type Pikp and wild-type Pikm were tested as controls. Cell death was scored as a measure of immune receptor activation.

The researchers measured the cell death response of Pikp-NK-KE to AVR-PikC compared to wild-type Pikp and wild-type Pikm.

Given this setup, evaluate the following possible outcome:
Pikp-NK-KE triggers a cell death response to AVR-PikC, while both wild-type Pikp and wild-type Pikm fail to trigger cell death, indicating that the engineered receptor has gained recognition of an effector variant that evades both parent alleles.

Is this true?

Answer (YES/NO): NO